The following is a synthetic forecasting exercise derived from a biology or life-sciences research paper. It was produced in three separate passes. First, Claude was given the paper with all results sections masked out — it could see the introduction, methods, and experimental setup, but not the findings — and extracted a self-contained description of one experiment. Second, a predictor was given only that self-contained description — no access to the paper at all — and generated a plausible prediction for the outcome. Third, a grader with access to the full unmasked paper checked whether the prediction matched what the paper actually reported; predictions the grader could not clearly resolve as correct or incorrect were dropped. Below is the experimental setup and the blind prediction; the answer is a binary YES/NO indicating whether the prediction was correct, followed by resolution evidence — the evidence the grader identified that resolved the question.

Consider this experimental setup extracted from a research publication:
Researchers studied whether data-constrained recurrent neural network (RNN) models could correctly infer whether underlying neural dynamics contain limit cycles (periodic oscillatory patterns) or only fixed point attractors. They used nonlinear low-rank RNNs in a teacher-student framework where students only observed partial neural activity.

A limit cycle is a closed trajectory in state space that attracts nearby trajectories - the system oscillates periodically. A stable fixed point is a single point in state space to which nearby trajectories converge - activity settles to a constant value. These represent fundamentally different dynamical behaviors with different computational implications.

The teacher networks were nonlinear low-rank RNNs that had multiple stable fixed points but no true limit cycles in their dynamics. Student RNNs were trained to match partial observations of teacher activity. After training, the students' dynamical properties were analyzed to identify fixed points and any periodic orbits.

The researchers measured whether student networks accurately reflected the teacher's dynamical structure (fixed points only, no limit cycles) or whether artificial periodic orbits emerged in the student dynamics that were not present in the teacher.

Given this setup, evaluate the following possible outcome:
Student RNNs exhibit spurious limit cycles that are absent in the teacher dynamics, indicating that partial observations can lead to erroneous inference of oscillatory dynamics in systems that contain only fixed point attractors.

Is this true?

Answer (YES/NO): YES